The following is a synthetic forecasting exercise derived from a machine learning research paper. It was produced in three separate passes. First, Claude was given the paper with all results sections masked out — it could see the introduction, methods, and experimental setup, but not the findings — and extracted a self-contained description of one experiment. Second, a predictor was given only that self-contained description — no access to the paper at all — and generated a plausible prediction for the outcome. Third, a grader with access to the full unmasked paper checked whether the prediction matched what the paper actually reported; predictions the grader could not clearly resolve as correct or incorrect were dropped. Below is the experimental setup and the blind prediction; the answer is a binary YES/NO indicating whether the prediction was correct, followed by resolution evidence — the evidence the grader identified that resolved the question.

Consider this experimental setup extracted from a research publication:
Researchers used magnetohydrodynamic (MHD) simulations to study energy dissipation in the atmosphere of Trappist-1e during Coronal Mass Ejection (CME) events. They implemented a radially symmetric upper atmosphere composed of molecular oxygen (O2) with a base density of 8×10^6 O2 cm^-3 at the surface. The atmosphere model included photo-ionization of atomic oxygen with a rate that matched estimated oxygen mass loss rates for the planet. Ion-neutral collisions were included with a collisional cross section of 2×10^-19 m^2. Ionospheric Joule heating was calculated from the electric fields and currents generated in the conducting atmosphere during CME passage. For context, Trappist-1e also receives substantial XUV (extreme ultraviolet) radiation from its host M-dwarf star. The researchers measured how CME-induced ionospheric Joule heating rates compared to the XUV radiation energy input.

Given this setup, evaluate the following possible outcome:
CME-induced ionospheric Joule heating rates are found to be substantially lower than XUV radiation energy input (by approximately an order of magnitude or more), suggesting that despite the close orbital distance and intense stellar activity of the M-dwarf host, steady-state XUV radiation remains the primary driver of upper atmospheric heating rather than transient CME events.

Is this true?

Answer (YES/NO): NO